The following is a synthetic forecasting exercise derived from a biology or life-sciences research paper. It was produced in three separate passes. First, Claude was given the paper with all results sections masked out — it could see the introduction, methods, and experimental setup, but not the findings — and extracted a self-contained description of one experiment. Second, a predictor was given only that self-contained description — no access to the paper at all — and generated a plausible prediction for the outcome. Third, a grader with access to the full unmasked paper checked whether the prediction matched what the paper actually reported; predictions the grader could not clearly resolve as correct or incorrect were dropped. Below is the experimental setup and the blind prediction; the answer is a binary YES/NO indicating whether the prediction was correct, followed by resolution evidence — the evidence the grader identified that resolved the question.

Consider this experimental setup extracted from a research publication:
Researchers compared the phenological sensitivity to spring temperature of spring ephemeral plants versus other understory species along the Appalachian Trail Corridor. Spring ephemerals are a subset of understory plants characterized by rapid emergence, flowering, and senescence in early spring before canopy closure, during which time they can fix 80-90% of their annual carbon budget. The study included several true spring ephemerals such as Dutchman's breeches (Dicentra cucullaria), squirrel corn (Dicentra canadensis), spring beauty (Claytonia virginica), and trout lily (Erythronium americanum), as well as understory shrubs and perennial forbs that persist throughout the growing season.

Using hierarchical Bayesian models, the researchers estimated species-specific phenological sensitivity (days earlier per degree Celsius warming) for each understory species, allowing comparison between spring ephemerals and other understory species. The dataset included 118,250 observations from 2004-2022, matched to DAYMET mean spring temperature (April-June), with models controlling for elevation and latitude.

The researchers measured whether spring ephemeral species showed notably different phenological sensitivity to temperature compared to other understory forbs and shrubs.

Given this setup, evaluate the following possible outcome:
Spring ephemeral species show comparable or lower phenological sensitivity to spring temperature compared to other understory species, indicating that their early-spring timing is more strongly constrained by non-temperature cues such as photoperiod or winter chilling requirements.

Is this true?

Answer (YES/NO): NO